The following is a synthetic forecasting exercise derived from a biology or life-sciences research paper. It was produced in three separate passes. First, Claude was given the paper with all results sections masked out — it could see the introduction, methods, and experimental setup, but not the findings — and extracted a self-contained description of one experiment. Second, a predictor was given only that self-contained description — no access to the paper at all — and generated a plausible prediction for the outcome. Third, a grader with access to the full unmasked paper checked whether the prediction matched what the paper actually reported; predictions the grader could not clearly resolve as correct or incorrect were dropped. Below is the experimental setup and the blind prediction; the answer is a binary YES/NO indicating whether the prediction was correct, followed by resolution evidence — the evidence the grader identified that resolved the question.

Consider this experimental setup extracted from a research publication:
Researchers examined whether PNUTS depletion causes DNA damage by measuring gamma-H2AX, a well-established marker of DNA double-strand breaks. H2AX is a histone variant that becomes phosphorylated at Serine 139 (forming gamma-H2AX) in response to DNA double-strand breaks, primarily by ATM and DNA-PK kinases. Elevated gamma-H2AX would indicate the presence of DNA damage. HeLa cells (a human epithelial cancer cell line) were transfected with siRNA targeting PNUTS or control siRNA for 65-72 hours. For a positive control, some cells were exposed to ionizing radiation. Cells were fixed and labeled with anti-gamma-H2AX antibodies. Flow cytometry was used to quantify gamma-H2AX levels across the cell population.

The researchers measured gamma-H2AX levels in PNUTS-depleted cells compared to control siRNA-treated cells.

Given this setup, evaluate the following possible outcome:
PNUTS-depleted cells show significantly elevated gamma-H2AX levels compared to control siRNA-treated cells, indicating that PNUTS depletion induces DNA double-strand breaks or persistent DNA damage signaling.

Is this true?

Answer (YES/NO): NO